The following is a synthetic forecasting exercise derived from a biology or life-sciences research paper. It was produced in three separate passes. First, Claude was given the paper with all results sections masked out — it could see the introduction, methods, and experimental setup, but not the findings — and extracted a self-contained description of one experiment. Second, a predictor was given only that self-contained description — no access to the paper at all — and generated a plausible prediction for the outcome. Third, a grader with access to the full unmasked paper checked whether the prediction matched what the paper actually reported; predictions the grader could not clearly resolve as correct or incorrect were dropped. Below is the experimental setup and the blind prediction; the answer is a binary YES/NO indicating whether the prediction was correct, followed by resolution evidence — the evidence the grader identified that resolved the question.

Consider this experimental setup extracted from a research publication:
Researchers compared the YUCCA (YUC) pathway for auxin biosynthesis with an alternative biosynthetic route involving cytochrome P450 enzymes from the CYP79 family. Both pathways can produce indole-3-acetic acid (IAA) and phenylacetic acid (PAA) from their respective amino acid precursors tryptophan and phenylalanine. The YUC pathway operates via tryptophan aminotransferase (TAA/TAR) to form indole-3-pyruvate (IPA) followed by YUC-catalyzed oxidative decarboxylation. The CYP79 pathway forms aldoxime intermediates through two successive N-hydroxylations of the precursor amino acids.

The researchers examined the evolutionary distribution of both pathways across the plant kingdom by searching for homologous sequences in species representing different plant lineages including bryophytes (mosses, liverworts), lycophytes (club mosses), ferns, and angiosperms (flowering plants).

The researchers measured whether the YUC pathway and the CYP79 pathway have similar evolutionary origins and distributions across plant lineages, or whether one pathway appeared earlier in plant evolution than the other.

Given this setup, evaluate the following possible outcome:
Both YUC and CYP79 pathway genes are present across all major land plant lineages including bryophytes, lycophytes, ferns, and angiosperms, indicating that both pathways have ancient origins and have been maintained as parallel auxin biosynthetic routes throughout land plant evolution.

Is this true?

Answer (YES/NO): NO